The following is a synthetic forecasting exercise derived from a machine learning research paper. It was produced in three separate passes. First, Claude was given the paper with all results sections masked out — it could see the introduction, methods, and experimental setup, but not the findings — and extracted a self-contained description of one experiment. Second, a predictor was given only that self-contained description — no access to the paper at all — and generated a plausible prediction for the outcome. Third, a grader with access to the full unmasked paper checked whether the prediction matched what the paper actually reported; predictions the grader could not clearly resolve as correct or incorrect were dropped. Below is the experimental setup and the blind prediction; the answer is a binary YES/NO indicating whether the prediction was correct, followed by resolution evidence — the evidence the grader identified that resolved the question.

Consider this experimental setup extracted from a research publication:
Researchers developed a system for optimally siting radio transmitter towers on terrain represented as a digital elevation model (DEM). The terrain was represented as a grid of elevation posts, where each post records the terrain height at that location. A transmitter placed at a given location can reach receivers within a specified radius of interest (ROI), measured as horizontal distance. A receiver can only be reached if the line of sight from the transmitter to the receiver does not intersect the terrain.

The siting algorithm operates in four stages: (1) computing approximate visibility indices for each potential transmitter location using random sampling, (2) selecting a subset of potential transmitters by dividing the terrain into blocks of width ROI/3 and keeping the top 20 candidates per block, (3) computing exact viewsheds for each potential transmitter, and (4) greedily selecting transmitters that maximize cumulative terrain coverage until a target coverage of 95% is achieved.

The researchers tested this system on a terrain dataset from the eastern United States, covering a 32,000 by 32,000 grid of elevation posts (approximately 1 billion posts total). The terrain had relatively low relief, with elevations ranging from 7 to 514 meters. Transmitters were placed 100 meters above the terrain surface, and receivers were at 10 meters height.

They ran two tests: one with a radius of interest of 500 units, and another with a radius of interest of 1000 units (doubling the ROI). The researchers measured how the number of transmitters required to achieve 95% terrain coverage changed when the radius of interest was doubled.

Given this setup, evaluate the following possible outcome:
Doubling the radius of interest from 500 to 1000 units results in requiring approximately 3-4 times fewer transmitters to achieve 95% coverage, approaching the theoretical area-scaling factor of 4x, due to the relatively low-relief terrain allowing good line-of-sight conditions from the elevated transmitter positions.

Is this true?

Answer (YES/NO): NO